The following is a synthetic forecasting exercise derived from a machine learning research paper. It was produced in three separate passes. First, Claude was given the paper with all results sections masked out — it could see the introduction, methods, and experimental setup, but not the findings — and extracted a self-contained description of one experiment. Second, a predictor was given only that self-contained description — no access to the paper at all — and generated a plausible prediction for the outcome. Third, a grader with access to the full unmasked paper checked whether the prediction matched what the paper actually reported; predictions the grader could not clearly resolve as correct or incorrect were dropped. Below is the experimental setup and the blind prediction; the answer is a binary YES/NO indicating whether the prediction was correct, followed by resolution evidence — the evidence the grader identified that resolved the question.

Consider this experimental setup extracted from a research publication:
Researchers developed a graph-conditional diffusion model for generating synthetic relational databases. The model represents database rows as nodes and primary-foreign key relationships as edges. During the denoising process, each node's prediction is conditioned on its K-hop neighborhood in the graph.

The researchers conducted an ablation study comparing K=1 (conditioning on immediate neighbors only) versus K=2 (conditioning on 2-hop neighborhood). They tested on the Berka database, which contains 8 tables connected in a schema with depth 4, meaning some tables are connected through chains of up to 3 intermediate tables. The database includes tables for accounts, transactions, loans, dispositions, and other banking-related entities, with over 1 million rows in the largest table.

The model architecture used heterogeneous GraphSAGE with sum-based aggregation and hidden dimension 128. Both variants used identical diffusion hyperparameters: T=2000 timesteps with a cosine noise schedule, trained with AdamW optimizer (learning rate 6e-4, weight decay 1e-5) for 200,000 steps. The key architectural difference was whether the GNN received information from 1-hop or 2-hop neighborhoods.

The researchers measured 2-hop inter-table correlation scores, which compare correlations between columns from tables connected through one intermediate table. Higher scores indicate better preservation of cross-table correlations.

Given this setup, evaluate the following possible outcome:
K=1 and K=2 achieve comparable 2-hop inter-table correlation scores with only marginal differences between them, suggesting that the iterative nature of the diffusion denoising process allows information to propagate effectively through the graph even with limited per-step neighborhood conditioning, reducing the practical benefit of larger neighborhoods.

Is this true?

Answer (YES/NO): YES